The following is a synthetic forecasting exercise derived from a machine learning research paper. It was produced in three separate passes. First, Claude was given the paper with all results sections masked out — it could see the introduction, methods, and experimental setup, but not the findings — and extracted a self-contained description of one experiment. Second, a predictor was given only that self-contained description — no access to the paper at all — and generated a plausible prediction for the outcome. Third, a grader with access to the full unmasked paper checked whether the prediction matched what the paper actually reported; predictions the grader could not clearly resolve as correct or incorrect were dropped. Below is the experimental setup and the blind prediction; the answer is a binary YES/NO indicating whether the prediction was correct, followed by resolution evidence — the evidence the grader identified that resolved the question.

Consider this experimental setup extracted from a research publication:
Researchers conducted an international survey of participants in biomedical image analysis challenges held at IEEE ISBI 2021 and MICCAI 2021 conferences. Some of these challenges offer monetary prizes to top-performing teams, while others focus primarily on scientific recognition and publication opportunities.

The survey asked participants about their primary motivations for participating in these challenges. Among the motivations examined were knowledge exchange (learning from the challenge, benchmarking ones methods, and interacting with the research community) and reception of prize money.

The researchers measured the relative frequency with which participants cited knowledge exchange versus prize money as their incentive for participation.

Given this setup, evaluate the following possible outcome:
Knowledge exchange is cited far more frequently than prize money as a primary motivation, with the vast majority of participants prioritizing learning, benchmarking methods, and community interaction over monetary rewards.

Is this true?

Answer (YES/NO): YES